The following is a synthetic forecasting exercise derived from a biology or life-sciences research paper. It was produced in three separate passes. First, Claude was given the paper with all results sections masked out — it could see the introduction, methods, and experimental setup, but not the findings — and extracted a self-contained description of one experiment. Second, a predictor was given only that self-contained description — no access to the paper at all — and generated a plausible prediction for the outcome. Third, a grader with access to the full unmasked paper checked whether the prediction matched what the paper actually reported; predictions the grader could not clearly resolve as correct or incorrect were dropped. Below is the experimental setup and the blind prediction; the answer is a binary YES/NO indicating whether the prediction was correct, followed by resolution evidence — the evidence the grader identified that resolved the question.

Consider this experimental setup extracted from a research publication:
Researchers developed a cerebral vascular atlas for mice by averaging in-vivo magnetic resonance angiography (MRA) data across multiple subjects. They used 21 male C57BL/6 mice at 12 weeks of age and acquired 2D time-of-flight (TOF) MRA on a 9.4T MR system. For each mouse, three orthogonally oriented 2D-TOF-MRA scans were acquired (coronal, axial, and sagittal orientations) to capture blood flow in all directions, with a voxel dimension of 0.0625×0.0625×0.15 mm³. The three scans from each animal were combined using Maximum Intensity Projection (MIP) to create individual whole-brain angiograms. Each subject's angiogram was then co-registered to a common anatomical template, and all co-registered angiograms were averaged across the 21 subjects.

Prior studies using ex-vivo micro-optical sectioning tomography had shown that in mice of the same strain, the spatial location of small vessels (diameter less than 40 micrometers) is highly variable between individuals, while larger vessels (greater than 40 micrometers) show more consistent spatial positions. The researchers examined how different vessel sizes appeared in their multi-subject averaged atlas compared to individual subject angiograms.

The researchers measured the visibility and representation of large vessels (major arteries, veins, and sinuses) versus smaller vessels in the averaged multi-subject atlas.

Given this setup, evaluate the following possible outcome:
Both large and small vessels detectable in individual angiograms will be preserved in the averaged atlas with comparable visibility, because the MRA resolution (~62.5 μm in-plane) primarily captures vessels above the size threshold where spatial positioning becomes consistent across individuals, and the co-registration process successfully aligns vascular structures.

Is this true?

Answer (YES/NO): NO